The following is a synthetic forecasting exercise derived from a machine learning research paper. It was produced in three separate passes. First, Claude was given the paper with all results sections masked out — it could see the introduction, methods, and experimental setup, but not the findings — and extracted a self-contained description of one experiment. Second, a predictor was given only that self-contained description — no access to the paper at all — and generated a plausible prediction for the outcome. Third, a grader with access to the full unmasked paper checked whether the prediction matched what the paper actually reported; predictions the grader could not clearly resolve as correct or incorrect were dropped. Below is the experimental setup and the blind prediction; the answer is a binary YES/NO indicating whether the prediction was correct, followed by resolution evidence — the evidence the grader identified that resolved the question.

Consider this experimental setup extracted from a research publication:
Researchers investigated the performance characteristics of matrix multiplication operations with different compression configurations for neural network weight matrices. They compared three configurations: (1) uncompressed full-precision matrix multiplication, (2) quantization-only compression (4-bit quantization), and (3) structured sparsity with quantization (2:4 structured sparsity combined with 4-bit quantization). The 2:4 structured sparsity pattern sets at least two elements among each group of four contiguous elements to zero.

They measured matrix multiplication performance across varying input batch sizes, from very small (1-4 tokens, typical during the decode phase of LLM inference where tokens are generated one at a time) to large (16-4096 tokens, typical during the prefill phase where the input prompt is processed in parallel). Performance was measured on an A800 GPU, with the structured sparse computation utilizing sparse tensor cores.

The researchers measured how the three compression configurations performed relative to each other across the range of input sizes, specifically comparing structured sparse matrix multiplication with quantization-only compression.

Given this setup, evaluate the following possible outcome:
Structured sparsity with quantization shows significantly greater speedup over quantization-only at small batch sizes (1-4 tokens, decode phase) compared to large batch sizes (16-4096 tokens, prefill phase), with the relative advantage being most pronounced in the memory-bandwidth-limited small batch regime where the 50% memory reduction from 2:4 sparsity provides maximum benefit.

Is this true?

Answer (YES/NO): NO